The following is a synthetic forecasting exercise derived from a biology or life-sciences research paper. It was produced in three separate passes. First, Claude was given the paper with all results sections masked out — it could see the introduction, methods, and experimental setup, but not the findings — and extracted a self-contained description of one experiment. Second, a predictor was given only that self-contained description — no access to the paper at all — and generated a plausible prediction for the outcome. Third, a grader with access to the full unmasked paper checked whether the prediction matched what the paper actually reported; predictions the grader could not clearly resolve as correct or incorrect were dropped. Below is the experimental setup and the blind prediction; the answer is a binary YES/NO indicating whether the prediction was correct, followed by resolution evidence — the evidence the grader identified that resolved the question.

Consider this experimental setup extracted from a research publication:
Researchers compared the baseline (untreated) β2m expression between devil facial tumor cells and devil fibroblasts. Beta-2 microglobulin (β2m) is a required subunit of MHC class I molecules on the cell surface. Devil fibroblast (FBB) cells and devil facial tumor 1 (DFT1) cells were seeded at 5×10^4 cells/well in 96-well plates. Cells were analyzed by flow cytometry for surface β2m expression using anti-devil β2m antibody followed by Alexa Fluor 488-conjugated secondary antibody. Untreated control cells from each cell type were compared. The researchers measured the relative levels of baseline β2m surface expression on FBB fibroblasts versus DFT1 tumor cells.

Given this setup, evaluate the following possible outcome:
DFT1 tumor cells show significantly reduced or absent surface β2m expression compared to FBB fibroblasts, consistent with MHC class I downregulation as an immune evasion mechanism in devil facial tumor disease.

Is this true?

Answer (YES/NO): YES